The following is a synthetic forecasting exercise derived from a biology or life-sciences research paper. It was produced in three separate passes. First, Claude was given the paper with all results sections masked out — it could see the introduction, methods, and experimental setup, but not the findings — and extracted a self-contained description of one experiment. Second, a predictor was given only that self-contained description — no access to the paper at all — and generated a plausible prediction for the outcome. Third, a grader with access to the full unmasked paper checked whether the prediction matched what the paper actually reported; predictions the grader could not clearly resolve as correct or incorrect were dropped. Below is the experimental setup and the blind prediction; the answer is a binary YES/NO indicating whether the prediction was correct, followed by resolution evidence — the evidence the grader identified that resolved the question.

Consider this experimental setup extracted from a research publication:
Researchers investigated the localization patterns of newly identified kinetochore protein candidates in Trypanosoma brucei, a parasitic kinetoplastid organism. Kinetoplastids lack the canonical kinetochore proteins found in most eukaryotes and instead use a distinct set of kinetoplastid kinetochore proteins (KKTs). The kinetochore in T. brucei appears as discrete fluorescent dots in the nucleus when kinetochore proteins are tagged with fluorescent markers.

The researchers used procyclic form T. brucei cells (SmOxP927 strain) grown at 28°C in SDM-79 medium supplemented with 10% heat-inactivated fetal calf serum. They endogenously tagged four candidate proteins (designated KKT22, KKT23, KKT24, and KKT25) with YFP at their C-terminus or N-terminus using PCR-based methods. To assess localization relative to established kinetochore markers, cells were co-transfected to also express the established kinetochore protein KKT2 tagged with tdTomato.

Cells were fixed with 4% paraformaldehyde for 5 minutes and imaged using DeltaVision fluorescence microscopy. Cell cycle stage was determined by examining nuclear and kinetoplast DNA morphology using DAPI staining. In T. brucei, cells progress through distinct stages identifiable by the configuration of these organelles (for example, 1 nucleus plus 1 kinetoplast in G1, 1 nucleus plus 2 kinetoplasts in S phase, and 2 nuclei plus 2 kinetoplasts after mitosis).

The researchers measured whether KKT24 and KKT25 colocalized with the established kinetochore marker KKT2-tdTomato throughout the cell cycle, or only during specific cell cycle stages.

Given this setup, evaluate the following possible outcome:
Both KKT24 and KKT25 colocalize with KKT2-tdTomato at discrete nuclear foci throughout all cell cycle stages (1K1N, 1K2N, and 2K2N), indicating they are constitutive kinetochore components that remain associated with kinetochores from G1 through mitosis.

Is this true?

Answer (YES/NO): NO